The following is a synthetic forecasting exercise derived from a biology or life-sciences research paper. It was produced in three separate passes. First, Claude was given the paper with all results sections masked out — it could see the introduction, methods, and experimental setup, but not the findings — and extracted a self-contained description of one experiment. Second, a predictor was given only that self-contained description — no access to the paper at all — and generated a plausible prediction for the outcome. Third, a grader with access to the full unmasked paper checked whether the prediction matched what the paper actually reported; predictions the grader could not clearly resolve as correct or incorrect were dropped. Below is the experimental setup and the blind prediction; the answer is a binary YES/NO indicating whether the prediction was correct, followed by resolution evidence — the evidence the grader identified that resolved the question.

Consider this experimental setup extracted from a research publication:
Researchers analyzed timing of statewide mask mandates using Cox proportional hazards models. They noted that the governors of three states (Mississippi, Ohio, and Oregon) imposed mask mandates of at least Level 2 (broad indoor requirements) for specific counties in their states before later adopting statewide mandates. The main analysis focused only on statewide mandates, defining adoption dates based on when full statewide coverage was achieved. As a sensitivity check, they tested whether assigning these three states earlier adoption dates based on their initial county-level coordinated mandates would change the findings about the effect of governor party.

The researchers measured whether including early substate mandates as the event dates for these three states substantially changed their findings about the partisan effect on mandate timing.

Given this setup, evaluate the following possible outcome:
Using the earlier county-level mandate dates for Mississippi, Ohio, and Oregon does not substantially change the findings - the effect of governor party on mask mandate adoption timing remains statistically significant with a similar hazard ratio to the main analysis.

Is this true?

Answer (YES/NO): YES